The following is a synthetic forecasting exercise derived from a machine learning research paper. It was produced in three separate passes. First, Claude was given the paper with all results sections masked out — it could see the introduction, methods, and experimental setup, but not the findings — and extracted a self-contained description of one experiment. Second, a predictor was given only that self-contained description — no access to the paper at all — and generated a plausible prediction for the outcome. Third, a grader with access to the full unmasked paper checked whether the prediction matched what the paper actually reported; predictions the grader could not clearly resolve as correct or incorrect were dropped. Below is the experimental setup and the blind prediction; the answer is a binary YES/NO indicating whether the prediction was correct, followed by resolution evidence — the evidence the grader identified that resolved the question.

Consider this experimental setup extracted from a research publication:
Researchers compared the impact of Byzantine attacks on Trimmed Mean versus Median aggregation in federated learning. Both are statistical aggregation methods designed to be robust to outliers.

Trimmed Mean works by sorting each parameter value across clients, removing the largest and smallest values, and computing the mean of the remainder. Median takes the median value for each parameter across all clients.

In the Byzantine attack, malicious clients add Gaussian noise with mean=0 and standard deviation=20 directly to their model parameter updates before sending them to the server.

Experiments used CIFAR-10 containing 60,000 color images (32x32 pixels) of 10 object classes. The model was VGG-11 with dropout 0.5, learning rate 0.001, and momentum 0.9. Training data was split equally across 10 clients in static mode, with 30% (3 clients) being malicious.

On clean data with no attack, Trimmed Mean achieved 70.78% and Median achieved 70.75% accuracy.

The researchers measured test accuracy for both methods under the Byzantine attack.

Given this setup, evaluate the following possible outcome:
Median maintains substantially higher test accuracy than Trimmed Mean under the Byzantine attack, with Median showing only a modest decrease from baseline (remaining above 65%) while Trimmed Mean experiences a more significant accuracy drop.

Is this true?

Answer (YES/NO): NO